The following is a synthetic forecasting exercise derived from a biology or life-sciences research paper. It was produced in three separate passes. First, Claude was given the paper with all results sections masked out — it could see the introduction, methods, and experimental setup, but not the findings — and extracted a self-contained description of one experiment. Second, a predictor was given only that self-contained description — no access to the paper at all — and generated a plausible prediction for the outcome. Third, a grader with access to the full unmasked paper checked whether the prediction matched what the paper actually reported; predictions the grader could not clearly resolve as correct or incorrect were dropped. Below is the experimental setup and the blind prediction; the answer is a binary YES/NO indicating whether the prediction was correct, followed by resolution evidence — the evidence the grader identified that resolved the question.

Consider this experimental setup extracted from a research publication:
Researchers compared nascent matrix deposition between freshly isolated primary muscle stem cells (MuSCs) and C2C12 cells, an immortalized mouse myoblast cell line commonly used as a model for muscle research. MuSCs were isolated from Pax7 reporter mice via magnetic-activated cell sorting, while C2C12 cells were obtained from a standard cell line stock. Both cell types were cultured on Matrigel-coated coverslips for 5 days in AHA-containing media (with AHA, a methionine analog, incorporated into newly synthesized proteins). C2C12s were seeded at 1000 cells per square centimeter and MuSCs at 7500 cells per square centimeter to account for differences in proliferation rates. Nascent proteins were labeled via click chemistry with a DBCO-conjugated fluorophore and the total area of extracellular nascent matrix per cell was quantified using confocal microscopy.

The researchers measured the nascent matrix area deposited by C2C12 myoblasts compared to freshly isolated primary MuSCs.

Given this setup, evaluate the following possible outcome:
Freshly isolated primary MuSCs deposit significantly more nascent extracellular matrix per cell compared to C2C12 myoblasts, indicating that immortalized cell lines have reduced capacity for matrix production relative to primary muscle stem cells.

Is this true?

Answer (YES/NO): NO